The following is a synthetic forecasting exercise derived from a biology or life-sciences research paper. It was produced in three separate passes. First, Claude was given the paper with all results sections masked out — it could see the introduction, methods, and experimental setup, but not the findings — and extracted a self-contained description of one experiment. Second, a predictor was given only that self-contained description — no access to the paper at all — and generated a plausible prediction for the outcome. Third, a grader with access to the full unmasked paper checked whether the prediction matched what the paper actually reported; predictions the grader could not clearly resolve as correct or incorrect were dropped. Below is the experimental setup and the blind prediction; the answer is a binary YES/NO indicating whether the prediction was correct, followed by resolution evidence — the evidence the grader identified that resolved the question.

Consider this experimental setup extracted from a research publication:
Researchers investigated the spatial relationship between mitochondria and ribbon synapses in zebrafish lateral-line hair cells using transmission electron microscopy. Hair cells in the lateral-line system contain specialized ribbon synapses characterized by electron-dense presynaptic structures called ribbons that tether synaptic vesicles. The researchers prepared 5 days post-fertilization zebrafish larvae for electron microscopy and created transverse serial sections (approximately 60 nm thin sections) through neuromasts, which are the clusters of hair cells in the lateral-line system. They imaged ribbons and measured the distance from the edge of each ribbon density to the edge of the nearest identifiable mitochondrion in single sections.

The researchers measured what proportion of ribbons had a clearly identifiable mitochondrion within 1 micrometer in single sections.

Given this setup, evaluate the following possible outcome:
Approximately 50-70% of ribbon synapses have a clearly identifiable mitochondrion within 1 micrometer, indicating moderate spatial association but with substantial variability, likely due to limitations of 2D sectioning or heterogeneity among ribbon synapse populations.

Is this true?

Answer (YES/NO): NO